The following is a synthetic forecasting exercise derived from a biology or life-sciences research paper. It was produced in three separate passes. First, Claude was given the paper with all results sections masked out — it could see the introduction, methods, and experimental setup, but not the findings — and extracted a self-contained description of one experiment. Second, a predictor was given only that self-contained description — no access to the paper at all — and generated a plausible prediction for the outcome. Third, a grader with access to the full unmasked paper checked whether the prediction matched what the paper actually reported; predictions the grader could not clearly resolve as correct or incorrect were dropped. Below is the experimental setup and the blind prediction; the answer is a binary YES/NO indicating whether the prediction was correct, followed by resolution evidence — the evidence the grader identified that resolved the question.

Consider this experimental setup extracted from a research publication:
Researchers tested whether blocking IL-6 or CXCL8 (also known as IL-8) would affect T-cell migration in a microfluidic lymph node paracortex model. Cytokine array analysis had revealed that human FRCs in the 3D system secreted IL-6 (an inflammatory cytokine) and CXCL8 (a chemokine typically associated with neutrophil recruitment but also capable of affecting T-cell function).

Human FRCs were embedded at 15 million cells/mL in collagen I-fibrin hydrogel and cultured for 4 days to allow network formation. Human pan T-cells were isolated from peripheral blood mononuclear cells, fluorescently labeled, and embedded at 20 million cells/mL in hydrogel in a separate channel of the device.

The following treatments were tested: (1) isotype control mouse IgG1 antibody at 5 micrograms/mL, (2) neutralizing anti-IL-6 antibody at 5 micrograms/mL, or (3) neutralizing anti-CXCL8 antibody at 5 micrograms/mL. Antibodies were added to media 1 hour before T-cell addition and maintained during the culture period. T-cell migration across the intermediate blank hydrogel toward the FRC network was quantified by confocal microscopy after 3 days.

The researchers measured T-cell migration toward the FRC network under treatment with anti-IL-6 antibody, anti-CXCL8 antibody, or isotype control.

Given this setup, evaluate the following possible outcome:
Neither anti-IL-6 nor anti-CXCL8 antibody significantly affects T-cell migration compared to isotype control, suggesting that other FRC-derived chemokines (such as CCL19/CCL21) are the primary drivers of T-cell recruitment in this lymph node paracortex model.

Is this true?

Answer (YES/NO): NO